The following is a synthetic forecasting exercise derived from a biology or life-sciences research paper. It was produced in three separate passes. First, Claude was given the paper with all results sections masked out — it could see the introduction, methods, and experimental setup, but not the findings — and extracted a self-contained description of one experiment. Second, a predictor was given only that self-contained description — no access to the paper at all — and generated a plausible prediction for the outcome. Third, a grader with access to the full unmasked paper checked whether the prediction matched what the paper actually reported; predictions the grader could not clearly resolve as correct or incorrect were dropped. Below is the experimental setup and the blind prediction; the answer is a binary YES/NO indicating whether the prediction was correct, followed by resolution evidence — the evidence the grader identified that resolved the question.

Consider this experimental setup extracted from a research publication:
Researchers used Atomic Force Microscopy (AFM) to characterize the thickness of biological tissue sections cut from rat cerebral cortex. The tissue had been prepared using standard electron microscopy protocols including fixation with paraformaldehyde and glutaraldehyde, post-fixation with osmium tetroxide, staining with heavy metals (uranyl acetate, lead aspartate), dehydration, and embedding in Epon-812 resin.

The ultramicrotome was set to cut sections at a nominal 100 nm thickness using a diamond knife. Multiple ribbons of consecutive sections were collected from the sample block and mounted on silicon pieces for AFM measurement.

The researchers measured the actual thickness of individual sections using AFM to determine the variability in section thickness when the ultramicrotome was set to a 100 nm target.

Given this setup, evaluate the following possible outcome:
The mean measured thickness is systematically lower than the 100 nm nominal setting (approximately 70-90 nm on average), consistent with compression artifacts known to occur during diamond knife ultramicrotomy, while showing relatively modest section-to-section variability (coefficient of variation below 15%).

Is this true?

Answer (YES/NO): NO